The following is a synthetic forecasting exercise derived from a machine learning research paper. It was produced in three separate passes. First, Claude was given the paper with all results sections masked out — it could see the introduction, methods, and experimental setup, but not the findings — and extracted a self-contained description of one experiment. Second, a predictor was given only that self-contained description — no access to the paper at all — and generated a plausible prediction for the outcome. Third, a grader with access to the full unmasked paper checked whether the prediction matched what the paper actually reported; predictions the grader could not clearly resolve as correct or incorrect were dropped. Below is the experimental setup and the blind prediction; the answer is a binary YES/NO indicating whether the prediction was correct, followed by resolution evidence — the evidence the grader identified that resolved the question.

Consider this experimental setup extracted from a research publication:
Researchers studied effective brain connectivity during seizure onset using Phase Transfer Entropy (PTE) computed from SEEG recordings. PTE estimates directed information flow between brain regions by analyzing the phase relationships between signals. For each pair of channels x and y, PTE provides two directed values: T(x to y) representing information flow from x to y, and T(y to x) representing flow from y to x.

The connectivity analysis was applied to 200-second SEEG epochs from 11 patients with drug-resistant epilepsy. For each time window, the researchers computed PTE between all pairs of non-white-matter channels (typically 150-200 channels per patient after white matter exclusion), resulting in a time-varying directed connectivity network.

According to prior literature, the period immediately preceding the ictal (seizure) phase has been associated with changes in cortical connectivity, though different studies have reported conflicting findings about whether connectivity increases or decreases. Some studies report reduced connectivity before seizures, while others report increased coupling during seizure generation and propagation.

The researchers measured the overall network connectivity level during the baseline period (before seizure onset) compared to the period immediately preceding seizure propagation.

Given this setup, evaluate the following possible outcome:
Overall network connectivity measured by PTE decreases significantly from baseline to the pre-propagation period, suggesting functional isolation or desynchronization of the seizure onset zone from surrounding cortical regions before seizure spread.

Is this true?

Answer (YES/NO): YES